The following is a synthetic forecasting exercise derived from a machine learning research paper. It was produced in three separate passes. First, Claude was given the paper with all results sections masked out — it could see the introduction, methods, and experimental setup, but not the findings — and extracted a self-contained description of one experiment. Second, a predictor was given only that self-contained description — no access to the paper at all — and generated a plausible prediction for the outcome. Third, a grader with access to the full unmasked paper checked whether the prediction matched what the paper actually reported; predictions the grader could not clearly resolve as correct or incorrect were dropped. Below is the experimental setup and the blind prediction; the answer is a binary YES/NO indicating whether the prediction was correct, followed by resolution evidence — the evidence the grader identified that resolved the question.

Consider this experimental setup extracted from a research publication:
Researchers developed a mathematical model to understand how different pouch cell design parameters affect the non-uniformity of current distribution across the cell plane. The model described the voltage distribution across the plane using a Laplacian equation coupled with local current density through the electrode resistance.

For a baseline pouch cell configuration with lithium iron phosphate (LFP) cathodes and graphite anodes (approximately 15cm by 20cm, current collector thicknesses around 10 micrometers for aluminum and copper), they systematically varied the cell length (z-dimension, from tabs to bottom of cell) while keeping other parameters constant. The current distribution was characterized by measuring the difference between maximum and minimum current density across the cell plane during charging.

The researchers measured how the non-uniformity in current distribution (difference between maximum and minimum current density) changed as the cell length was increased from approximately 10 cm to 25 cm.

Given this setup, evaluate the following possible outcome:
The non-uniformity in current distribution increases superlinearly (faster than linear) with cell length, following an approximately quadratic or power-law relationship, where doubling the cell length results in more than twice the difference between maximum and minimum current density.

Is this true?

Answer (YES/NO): NO